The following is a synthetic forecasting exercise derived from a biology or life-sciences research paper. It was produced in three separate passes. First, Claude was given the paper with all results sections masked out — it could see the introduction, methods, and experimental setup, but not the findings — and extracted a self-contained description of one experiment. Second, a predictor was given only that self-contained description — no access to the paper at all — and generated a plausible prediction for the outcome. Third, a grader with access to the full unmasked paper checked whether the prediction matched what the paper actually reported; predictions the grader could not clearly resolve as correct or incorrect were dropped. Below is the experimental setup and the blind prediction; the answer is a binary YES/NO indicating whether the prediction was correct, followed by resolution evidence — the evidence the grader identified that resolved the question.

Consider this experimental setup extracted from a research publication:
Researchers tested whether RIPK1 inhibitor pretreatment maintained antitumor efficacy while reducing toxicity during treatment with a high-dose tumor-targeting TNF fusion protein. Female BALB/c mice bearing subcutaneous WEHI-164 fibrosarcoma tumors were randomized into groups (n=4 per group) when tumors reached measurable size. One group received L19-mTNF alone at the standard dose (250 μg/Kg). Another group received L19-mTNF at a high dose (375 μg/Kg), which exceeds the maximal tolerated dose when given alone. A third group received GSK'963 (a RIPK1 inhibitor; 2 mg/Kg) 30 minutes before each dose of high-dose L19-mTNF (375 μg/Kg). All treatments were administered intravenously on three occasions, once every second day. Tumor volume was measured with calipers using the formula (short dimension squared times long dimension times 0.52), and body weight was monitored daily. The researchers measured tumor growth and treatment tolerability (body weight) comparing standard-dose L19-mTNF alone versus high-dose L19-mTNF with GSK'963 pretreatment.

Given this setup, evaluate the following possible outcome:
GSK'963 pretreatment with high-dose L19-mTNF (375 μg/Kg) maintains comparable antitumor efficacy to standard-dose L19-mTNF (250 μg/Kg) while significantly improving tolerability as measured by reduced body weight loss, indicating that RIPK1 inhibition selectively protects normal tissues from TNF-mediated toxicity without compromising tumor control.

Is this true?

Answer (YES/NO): YES